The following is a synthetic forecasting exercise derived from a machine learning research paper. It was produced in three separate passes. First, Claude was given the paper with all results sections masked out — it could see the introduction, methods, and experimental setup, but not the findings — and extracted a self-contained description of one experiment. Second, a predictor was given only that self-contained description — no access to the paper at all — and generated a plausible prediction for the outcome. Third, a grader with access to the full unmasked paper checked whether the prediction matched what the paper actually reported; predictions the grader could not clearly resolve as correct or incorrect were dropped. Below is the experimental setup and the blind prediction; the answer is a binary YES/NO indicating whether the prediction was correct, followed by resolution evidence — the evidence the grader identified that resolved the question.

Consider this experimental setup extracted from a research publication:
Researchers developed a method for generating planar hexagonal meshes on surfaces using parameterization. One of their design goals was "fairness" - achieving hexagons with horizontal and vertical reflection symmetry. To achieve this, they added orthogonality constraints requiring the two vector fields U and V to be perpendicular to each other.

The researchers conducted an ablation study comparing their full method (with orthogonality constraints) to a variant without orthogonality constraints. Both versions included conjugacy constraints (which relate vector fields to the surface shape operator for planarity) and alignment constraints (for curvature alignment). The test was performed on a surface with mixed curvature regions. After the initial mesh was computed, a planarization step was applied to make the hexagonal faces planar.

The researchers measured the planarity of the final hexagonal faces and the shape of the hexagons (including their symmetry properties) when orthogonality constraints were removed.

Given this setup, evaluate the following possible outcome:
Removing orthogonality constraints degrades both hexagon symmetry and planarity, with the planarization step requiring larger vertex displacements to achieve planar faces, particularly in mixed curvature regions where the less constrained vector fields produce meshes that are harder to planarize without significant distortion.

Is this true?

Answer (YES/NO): NO